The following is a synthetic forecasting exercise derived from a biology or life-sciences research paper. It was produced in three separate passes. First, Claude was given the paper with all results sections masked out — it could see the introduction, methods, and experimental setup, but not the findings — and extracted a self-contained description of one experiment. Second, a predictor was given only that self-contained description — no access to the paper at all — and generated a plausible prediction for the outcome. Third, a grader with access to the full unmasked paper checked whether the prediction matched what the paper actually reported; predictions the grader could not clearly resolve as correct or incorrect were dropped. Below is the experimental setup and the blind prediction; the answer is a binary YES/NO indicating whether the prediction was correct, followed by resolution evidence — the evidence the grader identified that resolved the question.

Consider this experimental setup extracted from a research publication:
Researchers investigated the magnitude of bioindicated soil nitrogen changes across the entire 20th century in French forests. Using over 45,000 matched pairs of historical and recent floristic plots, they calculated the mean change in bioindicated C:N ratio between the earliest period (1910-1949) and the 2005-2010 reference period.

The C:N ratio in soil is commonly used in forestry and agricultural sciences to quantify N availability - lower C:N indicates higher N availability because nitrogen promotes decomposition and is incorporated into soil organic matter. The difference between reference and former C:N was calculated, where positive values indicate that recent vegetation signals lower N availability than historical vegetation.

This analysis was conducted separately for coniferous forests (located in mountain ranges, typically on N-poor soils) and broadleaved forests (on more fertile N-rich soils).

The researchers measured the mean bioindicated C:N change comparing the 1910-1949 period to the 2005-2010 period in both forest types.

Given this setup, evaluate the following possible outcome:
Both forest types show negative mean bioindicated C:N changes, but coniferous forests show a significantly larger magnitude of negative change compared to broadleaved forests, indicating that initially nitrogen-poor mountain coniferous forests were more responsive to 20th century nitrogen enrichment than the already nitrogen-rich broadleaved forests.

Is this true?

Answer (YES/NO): NO